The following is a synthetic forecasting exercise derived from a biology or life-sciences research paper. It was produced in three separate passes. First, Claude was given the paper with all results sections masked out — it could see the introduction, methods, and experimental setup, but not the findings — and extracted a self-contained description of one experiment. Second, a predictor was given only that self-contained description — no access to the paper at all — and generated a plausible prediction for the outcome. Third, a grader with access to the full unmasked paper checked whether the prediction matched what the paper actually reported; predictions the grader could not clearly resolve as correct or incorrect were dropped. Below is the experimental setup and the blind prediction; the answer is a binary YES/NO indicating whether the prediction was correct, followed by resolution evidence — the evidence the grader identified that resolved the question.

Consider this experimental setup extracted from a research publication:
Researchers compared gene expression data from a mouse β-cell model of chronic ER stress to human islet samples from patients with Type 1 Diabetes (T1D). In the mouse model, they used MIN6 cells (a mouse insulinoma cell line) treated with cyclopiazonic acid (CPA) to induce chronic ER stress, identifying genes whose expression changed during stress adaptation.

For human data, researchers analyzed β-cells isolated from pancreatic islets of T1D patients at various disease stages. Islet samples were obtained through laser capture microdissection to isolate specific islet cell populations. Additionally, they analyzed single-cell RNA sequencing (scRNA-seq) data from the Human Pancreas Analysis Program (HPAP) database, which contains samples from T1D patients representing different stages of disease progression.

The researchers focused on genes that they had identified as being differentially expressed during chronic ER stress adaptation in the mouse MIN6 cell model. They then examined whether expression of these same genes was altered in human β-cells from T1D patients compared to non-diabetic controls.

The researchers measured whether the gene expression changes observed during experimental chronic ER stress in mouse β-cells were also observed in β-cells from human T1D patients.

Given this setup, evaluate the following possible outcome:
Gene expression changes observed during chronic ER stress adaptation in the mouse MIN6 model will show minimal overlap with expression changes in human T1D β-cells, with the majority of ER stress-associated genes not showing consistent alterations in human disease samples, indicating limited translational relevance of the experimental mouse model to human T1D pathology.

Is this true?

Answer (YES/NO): NO